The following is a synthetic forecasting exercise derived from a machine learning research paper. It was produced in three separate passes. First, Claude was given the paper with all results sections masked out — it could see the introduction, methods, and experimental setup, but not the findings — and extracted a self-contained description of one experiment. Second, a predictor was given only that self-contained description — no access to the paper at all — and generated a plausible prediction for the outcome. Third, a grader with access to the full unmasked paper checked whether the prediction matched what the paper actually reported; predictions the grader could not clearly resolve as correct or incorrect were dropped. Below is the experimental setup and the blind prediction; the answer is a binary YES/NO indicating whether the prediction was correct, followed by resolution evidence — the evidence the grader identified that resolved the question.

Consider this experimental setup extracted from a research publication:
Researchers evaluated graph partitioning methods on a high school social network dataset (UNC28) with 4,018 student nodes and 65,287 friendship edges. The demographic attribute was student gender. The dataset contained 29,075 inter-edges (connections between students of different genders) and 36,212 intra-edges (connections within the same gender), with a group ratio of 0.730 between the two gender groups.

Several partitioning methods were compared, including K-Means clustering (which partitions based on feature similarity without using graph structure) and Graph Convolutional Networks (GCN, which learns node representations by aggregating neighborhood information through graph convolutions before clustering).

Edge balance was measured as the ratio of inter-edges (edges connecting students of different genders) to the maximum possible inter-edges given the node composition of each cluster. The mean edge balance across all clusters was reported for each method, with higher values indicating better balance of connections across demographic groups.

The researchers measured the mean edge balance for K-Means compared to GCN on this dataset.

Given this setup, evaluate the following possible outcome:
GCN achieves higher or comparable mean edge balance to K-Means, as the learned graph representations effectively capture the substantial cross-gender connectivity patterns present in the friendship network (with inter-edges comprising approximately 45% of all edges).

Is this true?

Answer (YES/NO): NO